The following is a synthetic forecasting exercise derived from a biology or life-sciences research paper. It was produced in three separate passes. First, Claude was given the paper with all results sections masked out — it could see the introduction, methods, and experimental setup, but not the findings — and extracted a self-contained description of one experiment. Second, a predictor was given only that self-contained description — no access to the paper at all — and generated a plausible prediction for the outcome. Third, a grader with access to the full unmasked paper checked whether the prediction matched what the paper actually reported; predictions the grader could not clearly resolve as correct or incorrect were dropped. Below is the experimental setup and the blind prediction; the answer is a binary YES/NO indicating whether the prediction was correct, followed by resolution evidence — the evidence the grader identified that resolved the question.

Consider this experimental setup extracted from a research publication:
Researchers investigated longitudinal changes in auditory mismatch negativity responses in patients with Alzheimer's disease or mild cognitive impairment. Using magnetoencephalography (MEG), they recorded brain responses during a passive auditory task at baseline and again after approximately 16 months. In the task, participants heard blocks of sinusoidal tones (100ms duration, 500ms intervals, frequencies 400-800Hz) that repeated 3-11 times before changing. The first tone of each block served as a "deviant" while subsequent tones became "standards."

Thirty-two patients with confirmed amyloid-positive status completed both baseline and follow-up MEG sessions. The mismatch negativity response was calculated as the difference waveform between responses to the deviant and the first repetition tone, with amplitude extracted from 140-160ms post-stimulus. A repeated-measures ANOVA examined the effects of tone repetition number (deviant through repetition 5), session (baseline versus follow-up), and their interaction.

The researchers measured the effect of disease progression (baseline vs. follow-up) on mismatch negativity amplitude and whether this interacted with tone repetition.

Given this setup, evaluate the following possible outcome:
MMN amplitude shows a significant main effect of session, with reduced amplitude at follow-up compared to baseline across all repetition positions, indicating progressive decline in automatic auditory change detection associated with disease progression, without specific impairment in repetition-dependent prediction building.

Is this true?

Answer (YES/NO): NO